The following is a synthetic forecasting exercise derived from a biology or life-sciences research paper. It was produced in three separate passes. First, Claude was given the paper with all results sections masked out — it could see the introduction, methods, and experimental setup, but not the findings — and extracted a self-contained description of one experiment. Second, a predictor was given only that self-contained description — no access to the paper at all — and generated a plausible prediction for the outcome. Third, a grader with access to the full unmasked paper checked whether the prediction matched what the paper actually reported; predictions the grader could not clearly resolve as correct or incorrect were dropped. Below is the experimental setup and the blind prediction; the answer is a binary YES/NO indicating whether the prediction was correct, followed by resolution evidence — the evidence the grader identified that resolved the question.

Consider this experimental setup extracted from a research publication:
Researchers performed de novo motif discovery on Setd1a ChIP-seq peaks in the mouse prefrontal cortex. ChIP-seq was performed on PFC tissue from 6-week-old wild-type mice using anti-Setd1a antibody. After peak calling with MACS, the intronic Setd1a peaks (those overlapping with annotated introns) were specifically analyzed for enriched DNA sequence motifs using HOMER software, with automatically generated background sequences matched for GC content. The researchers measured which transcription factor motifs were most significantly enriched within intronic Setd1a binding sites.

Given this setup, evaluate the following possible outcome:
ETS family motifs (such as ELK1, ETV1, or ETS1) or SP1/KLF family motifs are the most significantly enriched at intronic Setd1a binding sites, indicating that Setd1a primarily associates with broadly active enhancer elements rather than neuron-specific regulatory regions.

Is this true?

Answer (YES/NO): NO